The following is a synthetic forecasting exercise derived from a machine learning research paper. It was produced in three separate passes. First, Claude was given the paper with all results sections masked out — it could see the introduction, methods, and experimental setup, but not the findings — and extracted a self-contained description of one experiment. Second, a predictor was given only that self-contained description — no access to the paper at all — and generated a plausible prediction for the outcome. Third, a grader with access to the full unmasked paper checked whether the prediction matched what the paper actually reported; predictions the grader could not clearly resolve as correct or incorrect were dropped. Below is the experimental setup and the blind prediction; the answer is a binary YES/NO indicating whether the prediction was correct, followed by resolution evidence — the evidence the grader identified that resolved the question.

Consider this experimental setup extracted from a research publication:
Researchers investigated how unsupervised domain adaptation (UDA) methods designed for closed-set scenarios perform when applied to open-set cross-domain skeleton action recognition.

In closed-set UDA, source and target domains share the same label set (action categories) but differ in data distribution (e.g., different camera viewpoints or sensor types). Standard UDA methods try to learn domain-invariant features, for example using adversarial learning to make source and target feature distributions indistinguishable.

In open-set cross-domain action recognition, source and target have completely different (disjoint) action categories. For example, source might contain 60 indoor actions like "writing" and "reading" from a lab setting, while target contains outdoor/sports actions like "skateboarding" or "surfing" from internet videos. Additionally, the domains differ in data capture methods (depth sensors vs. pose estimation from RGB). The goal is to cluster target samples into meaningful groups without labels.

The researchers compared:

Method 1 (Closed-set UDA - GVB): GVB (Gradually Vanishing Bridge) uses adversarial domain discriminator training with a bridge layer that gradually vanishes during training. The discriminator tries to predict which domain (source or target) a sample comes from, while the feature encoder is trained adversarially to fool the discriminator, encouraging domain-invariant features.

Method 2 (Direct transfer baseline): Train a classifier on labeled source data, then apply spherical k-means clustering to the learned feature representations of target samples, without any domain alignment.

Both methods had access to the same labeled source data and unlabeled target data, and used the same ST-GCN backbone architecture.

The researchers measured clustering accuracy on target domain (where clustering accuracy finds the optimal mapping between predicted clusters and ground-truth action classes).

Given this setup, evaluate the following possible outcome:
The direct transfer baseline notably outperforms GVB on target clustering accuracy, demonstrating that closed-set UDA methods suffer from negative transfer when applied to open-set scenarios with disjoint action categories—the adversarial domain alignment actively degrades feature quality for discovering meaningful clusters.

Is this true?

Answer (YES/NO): NO